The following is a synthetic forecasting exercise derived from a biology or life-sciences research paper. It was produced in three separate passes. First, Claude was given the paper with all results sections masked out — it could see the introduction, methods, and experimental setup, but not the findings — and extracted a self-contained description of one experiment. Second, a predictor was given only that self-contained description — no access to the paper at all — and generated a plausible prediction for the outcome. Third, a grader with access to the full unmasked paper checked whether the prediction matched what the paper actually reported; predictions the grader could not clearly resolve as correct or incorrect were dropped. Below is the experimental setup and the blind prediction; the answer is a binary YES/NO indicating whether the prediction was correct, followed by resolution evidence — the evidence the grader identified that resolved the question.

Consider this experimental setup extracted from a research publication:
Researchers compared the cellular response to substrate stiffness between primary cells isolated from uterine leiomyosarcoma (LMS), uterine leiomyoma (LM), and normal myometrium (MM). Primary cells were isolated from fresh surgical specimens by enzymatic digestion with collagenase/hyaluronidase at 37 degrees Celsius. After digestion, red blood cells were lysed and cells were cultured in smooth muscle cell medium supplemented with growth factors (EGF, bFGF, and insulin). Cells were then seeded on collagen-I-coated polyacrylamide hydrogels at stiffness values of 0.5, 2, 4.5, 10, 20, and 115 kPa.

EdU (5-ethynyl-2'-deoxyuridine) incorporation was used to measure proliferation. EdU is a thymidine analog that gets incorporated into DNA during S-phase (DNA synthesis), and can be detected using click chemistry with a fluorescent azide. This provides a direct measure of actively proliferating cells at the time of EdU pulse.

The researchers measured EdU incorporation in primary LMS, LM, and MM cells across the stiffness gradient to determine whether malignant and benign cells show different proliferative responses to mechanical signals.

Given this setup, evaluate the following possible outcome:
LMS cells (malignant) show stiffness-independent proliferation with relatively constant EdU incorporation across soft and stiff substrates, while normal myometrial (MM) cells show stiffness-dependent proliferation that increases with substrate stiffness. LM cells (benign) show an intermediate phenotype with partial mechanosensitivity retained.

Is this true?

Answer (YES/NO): NO